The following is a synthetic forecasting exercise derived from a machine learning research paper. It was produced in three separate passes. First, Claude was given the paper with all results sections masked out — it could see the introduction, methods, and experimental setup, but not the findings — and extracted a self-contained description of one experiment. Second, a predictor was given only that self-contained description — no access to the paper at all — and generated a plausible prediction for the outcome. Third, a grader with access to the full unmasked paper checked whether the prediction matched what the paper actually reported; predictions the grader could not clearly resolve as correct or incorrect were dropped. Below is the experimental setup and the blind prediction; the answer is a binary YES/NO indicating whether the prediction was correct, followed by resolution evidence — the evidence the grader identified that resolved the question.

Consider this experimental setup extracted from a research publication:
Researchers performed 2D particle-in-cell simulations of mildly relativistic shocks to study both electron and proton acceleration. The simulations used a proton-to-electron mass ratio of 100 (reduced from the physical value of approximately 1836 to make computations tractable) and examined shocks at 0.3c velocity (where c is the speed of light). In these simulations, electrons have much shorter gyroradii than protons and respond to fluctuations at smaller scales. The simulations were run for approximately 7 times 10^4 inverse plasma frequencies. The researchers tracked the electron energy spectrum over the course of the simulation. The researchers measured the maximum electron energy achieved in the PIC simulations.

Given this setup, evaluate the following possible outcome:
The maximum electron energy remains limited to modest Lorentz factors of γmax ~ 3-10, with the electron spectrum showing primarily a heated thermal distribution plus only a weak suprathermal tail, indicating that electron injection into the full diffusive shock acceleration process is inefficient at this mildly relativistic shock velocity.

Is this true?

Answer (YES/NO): NO